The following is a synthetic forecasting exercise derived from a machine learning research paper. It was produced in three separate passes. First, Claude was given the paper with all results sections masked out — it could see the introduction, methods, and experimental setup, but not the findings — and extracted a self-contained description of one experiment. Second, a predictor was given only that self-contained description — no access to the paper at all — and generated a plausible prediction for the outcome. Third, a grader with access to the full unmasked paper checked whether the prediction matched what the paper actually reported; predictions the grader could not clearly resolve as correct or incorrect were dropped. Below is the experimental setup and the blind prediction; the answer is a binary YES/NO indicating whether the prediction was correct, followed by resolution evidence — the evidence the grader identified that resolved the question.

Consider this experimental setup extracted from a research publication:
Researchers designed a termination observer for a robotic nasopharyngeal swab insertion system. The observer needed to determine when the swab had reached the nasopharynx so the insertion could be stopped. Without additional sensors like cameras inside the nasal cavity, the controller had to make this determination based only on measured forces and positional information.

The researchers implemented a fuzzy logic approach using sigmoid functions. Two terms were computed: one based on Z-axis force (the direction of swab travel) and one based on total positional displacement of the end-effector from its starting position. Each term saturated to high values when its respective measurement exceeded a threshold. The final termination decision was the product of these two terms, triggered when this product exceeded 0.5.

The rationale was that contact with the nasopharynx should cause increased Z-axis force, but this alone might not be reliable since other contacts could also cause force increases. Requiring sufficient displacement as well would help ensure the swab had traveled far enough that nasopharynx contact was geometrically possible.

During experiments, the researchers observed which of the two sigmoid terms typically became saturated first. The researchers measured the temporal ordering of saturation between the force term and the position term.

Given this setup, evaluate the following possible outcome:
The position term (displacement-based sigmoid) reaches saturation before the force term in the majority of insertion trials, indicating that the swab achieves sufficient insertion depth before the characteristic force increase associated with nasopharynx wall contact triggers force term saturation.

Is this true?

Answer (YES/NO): NO